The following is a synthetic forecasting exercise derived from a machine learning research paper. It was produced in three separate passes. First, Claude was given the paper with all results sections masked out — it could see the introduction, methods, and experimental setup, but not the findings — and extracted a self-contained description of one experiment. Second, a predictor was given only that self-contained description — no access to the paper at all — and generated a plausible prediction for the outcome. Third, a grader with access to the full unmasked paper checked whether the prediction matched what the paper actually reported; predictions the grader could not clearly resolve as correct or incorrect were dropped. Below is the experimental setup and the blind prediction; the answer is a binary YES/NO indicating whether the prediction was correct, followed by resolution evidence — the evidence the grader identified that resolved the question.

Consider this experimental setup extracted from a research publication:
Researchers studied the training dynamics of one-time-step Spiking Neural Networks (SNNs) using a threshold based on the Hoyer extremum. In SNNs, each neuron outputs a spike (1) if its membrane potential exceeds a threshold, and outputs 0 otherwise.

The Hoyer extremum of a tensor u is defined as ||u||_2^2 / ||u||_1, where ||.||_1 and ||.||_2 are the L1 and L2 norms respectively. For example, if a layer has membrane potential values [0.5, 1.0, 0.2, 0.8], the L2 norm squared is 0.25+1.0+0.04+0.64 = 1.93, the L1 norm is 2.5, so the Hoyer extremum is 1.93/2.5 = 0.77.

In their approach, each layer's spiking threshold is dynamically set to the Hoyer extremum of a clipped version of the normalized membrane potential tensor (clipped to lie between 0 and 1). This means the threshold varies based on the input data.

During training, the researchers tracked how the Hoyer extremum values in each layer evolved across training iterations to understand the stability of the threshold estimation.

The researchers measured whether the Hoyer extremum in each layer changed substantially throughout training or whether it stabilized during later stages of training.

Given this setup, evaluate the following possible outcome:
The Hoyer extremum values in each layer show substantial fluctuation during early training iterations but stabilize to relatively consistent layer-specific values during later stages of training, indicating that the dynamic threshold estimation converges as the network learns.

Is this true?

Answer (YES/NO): YES